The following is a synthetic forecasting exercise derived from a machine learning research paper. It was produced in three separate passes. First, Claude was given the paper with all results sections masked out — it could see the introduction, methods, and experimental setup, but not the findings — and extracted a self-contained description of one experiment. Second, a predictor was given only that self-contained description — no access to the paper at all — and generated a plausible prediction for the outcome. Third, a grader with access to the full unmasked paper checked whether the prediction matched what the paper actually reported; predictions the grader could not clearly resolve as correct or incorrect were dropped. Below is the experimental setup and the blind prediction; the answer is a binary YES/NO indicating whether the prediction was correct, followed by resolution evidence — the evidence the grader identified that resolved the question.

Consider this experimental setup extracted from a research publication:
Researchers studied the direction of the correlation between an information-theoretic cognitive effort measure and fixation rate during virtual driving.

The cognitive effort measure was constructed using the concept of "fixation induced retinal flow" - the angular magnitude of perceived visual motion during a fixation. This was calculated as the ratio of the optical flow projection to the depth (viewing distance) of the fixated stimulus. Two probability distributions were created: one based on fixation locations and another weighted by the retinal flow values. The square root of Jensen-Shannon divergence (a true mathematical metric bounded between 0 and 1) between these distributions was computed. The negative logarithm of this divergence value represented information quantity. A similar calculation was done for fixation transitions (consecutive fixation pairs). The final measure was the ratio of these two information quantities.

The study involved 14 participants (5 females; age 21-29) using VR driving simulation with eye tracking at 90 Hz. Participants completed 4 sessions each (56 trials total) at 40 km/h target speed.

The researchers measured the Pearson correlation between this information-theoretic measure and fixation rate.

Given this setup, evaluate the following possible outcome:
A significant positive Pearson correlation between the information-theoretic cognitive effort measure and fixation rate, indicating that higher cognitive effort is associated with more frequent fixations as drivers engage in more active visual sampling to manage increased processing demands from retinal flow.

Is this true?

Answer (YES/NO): NO